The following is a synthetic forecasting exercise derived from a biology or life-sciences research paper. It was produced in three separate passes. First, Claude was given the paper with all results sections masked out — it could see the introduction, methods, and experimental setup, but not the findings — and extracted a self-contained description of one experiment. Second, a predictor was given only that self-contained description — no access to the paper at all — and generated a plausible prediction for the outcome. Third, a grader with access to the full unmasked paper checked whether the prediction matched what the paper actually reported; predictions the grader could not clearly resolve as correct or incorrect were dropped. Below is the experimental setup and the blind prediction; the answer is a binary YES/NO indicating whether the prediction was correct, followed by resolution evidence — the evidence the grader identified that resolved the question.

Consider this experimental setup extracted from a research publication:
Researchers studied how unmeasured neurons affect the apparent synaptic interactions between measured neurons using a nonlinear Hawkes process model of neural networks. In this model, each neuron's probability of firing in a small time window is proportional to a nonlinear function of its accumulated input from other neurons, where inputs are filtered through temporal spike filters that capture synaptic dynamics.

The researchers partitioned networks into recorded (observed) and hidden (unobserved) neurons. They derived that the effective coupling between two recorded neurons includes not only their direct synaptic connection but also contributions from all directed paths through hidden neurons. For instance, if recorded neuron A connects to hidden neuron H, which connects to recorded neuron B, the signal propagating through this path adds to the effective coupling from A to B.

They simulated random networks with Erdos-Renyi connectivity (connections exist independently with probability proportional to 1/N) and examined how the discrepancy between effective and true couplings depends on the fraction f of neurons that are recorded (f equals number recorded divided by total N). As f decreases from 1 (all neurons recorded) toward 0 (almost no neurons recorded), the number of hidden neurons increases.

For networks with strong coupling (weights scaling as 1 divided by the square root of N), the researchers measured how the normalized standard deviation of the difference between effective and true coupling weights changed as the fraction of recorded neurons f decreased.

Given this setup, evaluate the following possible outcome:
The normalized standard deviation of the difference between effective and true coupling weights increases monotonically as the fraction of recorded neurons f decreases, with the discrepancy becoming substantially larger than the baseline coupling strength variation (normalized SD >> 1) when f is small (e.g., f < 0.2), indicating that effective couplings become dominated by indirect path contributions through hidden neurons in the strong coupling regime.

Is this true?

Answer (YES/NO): NO